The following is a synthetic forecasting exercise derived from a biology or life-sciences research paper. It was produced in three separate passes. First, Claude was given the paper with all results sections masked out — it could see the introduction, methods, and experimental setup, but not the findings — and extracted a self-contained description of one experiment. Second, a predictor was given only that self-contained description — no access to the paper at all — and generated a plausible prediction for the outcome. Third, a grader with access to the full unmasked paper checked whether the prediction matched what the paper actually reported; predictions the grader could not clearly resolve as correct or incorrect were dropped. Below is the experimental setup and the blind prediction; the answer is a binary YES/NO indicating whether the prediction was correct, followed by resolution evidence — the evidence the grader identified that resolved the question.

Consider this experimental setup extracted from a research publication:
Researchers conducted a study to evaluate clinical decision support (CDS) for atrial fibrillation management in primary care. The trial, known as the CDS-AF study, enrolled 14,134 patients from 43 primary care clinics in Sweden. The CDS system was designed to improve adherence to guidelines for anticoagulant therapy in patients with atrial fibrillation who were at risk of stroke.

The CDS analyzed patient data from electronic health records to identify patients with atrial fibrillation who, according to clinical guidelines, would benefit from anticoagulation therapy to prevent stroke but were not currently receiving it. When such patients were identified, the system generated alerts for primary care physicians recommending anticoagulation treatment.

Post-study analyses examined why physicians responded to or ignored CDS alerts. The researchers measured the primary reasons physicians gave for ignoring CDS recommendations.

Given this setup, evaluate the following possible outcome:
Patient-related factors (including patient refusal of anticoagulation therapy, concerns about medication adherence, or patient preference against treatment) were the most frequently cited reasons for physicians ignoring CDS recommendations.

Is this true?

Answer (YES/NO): NO